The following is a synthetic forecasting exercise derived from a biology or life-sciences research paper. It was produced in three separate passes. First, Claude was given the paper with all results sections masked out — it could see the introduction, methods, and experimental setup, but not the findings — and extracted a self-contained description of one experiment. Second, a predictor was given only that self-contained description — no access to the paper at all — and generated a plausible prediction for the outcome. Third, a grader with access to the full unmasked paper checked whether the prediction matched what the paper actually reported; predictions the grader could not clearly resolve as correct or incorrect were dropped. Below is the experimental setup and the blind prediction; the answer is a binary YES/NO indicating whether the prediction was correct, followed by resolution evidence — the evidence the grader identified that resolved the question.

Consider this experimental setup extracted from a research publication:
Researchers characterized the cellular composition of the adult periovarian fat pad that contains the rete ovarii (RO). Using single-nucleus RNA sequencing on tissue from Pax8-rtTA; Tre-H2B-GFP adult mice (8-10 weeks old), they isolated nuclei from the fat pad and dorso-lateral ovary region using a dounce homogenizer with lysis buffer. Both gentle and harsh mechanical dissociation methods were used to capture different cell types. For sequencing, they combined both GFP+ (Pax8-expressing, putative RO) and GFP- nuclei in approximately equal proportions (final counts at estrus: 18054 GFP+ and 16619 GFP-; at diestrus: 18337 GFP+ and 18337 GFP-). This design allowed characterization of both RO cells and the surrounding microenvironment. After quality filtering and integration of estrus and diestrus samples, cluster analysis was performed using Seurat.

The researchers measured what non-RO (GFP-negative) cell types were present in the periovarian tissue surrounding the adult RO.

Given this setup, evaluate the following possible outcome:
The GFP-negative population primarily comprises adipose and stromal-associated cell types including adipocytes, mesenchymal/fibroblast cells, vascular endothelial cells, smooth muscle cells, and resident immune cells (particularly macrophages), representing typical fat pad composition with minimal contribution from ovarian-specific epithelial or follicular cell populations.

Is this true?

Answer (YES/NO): NO